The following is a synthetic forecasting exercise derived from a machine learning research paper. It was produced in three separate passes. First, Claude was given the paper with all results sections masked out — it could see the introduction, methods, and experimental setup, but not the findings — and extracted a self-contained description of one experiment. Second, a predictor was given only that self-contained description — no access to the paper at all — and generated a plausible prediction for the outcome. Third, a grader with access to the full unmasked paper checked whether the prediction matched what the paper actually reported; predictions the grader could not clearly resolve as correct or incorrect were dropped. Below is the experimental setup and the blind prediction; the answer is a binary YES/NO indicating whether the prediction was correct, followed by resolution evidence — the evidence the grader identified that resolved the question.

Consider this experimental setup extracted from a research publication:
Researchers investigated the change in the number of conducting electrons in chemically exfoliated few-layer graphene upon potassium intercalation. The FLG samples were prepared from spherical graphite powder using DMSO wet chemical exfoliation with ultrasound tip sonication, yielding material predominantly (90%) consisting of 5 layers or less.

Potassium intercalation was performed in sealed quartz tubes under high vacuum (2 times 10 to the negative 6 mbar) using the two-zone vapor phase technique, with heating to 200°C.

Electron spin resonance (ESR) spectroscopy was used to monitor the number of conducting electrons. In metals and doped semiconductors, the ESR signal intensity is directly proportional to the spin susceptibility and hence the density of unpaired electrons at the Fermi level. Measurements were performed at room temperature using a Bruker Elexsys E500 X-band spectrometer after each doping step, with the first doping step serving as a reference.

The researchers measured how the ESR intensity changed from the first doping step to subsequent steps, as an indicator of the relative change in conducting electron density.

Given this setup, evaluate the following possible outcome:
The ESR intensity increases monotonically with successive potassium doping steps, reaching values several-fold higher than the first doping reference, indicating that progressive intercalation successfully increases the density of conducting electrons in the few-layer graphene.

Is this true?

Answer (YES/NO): YES